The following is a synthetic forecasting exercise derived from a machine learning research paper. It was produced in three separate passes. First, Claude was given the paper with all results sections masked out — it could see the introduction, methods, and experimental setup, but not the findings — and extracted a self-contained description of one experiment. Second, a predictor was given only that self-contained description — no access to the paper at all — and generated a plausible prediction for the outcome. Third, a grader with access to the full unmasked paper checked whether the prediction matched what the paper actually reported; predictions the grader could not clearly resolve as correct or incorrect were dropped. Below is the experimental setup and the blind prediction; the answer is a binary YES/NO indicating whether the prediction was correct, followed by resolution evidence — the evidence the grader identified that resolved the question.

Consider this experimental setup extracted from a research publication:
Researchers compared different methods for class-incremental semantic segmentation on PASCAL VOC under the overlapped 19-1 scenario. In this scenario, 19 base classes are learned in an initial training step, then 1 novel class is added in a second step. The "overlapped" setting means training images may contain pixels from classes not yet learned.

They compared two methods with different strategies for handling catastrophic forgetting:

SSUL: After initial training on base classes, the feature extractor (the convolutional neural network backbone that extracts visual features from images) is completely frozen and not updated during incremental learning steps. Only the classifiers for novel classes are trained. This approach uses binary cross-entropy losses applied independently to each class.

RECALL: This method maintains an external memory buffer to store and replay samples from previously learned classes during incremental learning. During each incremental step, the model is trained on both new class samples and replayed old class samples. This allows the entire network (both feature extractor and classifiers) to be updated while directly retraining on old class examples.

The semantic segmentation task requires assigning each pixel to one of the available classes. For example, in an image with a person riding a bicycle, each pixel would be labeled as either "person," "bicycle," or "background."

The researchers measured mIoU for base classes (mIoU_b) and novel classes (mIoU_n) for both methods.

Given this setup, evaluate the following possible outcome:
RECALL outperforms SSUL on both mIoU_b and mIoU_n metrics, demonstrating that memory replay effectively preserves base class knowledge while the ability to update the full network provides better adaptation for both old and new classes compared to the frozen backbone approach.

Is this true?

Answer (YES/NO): NO